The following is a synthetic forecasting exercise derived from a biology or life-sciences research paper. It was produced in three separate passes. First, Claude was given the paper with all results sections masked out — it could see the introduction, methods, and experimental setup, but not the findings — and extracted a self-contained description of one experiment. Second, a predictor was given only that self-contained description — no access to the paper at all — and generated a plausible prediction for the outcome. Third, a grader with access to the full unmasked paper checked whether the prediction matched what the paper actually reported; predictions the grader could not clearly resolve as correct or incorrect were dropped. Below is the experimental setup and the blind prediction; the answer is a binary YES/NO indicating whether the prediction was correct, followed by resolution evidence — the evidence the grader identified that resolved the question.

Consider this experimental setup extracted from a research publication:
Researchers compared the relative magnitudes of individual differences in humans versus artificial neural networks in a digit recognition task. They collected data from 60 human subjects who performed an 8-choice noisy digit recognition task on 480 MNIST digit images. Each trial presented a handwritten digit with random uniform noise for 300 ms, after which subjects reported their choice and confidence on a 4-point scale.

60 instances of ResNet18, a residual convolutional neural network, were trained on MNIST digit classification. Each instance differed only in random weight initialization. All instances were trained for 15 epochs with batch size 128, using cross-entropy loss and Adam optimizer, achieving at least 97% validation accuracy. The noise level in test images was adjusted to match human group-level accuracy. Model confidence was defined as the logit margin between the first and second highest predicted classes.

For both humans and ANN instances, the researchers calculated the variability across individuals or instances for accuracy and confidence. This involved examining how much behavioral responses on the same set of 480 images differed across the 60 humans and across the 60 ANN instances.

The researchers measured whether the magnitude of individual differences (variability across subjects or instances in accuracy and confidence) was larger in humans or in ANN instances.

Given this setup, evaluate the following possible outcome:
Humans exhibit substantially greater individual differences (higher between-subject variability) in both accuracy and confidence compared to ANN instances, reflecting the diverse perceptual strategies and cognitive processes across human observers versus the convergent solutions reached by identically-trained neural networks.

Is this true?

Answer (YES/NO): NO